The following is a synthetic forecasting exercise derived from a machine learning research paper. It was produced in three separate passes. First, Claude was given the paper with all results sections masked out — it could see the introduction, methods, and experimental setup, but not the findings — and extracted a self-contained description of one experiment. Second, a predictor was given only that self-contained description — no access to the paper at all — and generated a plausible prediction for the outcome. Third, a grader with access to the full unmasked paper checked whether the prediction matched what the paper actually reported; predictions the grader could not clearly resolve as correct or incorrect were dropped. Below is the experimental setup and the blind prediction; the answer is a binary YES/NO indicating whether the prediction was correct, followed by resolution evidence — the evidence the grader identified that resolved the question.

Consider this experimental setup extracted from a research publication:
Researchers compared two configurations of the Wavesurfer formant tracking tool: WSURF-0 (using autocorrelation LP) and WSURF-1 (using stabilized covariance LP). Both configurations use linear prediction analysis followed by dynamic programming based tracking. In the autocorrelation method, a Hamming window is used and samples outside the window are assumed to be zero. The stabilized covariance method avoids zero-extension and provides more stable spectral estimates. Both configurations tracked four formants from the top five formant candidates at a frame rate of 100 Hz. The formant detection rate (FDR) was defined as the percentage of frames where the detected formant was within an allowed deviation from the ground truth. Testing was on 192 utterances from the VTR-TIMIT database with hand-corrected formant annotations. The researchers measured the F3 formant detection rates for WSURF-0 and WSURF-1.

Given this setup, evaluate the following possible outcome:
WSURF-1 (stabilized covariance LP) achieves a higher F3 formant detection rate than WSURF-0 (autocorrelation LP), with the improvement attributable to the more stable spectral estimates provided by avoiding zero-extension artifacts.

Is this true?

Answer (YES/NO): YES